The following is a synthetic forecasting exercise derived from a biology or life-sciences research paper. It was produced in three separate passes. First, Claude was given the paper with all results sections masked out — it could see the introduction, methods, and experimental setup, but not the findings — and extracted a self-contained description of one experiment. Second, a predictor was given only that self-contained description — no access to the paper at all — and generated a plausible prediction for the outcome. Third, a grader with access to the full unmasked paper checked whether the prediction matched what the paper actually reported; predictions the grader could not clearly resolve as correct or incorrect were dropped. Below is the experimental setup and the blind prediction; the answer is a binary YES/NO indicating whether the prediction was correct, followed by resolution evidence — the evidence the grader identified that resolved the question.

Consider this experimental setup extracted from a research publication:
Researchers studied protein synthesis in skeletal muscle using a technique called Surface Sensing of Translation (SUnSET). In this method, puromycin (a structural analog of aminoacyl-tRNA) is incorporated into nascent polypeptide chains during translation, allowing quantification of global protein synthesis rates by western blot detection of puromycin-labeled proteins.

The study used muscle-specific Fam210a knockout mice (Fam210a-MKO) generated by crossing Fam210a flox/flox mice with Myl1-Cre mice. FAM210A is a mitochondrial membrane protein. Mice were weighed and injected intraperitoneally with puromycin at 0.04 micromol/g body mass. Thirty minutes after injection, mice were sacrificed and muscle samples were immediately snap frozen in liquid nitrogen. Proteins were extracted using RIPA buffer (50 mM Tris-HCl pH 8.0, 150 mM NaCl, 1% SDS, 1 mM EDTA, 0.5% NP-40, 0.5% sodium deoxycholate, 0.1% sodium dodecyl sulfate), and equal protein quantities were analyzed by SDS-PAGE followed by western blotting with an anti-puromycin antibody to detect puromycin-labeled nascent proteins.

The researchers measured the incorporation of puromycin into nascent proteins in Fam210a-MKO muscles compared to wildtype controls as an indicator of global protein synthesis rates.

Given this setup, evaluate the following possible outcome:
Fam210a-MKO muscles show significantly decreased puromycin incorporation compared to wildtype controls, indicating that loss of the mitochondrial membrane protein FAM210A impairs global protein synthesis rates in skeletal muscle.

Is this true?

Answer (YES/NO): YES